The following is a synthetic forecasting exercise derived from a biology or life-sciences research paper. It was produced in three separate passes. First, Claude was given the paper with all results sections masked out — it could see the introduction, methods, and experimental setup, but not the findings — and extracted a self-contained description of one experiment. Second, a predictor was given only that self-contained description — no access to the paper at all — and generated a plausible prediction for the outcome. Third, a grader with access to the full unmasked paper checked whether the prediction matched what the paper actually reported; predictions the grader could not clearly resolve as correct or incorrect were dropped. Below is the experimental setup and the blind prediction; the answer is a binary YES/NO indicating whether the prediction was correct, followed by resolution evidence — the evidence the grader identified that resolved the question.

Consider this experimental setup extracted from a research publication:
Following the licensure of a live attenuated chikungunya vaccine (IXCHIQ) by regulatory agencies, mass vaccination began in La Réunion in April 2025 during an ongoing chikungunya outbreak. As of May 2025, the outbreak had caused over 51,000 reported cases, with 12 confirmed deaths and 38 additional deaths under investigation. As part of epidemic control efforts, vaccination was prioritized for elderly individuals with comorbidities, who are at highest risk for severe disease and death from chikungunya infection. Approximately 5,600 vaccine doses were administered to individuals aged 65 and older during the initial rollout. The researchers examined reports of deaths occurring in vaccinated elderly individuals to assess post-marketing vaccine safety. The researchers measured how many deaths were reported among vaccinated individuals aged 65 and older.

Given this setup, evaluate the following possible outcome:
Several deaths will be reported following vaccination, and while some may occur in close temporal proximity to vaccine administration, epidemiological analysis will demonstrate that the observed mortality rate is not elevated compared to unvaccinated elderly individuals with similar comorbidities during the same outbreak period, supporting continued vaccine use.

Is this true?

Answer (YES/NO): NO